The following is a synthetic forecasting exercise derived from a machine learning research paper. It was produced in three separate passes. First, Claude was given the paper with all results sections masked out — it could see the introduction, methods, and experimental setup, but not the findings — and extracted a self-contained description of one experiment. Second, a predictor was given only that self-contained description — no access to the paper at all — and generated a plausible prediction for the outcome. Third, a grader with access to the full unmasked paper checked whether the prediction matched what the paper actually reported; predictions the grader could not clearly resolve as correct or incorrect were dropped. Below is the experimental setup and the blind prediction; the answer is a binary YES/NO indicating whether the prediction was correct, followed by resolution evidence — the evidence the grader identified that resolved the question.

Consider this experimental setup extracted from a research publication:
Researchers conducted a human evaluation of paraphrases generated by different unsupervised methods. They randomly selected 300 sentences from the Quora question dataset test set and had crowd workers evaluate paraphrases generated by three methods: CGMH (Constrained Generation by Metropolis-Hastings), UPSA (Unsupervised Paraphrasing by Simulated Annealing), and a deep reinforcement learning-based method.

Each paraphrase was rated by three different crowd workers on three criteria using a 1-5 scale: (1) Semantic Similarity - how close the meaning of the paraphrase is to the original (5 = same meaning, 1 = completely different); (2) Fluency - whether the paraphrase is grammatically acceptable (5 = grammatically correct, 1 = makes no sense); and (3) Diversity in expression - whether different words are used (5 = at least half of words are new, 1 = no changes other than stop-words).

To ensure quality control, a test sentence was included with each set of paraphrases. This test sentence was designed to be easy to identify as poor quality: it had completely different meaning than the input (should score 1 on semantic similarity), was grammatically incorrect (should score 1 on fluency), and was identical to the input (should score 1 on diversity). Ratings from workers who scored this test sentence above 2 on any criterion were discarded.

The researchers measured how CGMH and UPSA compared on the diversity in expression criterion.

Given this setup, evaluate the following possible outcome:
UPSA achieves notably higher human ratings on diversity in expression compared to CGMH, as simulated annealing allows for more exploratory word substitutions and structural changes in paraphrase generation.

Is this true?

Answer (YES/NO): NO